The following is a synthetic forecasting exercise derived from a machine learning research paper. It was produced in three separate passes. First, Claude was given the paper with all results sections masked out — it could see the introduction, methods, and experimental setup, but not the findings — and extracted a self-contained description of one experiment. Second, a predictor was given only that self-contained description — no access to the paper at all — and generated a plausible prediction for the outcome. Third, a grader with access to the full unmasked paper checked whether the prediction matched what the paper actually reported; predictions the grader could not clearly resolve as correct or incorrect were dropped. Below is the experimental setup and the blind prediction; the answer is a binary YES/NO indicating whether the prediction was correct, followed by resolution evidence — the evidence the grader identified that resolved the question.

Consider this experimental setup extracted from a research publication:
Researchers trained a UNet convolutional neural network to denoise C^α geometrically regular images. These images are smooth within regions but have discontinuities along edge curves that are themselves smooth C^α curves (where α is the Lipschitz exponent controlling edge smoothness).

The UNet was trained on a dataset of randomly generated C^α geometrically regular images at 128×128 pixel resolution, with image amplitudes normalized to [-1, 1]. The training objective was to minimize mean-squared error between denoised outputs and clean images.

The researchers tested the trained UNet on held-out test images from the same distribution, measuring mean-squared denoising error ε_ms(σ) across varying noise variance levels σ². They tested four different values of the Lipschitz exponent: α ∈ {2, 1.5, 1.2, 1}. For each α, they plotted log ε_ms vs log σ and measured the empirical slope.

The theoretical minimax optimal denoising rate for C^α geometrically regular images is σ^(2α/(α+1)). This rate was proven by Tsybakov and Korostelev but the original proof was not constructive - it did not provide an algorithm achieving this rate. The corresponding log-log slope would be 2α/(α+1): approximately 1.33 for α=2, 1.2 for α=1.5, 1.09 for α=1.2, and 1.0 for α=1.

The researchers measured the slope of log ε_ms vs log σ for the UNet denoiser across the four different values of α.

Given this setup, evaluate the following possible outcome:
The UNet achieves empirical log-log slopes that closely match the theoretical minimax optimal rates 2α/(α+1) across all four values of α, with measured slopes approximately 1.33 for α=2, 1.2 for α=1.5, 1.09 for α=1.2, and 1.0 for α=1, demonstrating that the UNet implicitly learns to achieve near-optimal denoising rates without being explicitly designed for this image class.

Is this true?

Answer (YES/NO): YES